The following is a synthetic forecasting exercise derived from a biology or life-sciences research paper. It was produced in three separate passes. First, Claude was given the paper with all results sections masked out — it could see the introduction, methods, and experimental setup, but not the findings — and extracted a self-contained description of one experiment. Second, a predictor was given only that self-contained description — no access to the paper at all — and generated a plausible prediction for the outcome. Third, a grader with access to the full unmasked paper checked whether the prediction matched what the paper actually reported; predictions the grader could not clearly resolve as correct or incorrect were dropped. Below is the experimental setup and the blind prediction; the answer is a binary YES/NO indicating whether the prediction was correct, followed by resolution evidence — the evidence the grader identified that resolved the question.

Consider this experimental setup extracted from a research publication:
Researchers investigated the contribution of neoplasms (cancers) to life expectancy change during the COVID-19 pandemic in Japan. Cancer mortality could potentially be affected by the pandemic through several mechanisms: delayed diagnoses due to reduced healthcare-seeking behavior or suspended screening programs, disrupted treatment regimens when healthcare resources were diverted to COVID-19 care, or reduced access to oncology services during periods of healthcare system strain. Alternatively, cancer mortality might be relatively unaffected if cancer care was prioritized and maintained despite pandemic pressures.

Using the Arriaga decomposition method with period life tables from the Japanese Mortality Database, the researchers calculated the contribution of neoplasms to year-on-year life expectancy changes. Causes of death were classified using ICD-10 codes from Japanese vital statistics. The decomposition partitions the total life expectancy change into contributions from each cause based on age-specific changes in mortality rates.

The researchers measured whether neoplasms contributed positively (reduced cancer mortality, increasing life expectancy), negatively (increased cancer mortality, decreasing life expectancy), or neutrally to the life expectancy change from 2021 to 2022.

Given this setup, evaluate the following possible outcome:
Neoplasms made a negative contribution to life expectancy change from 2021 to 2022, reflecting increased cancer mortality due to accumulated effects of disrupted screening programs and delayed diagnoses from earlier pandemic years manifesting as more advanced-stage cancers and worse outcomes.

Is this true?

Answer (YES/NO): YES